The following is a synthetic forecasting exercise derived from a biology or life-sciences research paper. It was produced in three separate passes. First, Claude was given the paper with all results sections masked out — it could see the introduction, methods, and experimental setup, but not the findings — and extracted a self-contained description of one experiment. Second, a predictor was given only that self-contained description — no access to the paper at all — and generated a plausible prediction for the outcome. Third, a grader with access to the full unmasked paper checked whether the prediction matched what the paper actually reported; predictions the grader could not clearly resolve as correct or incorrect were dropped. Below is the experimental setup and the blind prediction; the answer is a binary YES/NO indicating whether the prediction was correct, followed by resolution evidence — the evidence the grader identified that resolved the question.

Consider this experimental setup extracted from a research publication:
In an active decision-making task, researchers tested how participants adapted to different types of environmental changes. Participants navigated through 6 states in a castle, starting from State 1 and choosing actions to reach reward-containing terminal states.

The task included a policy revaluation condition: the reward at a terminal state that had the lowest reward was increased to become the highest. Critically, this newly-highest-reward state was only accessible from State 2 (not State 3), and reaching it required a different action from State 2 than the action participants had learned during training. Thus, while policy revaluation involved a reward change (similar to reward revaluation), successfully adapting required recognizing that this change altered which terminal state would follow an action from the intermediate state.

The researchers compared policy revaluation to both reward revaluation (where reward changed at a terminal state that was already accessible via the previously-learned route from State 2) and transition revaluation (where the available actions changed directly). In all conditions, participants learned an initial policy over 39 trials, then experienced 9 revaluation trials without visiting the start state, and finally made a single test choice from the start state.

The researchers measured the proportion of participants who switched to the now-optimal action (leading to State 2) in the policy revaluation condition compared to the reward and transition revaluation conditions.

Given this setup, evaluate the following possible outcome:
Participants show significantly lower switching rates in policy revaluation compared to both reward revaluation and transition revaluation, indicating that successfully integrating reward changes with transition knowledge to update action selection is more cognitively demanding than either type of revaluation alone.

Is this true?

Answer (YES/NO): NO